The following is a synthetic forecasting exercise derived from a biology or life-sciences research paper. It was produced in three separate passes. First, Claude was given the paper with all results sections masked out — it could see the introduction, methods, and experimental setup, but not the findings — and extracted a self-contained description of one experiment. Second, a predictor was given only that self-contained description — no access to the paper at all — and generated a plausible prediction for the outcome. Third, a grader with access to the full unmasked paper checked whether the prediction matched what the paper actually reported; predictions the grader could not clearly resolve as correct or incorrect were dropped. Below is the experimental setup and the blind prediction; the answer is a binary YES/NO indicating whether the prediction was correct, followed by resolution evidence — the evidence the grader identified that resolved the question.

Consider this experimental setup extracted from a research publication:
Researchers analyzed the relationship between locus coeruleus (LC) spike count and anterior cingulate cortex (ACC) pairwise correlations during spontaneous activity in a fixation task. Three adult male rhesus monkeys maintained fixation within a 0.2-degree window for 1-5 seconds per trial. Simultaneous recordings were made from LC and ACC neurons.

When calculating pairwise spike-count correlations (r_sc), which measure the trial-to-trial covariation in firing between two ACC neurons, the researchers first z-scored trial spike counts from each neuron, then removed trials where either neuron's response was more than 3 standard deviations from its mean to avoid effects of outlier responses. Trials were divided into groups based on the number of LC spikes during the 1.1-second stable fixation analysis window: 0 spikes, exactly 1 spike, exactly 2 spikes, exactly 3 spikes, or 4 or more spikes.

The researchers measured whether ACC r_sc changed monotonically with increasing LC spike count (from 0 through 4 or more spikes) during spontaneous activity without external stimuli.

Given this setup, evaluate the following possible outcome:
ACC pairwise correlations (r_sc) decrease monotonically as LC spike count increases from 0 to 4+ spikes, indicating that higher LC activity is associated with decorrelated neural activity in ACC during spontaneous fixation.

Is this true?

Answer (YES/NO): NO